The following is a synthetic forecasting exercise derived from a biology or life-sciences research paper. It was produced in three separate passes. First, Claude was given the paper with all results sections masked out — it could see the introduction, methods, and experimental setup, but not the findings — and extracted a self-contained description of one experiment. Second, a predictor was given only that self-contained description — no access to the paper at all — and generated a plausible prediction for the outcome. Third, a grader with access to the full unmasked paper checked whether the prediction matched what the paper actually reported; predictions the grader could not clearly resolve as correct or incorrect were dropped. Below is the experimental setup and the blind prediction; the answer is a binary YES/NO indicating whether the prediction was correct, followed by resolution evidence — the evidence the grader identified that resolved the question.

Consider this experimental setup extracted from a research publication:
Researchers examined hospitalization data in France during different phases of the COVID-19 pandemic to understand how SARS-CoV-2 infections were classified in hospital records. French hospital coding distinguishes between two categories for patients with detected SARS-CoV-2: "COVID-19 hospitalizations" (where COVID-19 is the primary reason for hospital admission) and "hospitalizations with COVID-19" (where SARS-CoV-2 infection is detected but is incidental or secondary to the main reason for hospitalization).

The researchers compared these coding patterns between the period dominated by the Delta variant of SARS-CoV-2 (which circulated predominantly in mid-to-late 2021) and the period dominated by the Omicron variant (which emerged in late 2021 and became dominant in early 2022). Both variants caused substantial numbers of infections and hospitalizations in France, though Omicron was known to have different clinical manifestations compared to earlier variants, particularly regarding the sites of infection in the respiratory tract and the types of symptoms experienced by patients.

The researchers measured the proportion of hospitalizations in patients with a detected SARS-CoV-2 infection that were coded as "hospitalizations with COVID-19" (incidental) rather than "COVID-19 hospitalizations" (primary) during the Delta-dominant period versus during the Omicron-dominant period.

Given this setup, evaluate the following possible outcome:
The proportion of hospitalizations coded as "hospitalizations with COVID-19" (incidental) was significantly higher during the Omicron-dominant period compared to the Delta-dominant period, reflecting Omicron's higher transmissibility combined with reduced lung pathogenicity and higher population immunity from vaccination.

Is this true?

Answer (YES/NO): YES